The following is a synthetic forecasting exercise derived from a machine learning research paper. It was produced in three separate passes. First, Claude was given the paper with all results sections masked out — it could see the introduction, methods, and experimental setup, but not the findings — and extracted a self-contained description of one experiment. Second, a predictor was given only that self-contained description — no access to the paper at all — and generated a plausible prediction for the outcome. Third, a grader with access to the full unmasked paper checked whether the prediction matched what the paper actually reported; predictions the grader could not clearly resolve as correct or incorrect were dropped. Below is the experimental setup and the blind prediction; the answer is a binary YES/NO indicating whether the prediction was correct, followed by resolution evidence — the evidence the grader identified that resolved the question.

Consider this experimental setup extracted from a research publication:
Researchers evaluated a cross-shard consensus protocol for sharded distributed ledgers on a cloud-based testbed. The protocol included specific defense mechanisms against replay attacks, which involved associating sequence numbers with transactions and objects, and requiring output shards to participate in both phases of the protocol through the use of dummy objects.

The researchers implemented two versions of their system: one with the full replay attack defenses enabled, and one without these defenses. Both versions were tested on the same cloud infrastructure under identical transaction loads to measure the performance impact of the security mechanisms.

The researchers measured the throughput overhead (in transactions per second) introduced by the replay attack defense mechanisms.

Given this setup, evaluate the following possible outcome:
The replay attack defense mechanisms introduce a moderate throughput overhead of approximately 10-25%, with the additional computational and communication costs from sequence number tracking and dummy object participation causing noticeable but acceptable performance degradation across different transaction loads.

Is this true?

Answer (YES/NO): NO